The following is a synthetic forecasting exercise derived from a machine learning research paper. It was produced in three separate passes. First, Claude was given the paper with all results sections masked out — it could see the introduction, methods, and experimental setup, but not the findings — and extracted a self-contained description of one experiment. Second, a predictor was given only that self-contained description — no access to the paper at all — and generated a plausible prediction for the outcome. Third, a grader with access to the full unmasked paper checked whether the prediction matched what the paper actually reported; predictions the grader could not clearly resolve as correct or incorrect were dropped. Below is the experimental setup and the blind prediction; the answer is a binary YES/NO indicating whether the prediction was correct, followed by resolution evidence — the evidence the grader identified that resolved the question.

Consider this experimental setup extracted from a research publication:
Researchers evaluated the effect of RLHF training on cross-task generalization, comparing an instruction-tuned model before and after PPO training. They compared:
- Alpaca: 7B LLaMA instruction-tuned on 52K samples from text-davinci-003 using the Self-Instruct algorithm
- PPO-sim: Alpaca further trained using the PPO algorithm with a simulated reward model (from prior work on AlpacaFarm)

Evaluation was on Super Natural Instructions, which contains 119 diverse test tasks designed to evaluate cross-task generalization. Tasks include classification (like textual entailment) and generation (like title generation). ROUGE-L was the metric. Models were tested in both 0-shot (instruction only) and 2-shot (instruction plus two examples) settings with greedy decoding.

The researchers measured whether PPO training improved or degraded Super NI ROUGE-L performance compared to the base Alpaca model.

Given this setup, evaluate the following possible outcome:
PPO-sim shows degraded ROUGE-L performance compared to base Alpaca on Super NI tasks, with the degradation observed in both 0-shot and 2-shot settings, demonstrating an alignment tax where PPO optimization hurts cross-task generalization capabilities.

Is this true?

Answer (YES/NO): YES